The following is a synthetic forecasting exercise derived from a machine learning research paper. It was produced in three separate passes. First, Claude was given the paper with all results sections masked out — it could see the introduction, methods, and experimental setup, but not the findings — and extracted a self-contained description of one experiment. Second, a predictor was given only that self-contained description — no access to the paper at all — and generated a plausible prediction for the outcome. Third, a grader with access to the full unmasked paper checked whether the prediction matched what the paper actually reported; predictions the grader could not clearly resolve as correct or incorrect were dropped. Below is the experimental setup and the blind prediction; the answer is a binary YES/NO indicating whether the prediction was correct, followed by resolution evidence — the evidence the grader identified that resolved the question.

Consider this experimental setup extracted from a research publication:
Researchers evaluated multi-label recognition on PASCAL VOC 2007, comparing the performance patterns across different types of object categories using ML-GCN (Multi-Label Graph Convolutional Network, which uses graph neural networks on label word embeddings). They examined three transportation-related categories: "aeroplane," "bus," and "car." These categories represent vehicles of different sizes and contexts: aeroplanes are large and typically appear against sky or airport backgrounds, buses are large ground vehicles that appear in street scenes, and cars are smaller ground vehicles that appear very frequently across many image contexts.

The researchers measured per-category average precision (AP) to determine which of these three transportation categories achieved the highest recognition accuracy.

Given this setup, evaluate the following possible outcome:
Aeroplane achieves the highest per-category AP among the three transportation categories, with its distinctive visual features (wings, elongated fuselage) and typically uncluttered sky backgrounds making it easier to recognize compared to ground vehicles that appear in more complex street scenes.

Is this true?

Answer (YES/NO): YES